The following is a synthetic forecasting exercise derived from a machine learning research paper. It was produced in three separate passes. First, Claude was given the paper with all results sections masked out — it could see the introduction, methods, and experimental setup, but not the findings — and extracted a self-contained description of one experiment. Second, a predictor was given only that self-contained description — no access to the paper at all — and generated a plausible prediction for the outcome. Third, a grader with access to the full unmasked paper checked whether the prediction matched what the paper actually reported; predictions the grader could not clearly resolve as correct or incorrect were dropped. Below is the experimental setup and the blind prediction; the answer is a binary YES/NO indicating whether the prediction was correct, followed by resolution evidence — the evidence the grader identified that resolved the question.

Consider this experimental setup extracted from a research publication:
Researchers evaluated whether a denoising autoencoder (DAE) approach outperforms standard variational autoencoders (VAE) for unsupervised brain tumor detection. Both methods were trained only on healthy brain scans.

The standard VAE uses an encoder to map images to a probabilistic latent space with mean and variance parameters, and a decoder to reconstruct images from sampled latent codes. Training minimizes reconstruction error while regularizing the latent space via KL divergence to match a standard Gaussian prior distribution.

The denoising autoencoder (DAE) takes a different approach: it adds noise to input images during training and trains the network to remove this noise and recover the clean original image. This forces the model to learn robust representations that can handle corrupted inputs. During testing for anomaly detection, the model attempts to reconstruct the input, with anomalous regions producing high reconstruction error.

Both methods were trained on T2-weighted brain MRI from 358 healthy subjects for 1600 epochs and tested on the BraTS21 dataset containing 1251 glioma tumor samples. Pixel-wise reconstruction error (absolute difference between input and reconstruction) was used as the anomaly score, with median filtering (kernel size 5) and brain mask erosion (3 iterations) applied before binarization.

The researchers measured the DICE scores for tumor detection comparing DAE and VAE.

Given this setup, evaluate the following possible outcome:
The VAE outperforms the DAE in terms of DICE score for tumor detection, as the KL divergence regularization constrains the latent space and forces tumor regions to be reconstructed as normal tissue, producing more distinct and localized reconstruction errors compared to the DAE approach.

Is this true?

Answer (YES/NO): NO